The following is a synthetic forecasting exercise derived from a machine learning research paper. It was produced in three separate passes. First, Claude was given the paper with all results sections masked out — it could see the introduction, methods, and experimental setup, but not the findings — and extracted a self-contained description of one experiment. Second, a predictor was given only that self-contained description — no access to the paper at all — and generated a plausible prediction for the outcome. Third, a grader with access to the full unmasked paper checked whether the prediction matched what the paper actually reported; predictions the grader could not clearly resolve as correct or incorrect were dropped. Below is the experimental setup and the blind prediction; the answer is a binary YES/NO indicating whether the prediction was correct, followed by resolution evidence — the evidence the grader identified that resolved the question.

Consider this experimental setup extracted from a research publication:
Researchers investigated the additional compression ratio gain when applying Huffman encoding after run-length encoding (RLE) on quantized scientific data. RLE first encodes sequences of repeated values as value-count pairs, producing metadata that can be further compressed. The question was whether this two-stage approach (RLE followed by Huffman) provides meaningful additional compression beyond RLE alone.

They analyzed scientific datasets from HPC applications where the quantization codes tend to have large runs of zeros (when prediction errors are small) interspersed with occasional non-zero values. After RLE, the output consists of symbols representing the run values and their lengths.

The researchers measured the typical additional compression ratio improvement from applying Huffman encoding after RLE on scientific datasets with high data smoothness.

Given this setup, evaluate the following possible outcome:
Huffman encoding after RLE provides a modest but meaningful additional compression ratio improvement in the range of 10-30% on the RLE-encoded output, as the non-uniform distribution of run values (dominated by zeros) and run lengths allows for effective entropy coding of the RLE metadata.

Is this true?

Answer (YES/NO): NO